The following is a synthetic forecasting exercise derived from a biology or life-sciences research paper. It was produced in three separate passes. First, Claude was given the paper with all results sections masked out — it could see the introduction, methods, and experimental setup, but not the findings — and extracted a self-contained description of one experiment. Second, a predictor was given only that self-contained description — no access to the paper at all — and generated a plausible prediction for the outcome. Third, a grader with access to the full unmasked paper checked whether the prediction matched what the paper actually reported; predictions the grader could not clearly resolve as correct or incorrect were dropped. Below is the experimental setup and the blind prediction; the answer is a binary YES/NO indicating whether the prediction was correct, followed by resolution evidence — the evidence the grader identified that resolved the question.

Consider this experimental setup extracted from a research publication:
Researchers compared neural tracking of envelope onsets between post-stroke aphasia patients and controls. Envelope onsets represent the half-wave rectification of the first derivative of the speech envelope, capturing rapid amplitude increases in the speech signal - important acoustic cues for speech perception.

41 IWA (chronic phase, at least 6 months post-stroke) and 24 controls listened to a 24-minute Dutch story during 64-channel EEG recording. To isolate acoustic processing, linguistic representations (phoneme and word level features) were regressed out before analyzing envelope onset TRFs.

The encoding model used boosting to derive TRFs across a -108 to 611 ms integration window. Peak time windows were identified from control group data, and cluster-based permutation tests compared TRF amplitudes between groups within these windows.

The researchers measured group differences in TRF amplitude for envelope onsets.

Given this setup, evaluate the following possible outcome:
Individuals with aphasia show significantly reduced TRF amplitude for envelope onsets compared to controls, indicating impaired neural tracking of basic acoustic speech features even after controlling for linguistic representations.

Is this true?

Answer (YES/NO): NO